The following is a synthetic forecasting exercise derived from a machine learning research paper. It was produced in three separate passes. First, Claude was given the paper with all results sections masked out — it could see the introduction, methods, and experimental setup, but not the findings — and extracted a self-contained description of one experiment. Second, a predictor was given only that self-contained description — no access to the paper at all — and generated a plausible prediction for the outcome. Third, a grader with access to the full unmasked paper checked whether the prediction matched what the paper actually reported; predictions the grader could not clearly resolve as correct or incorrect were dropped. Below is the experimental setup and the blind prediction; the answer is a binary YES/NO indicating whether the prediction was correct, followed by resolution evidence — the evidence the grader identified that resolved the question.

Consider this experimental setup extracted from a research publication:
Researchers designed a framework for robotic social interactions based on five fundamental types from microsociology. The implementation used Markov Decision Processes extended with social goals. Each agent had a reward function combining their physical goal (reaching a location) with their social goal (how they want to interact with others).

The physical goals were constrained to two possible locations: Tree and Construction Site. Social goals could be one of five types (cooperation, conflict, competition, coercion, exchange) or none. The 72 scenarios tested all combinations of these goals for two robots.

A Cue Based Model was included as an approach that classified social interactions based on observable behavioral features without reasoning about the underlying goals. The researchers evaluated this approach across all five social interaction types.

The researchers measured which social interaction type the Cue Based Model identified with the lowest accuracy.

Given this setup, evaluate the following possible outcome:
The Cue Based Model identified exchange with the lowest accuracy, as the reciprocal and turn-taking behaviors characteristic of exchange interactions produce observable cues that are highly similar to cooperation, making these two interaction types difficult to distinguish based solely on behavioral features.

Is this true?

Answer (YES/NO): YES